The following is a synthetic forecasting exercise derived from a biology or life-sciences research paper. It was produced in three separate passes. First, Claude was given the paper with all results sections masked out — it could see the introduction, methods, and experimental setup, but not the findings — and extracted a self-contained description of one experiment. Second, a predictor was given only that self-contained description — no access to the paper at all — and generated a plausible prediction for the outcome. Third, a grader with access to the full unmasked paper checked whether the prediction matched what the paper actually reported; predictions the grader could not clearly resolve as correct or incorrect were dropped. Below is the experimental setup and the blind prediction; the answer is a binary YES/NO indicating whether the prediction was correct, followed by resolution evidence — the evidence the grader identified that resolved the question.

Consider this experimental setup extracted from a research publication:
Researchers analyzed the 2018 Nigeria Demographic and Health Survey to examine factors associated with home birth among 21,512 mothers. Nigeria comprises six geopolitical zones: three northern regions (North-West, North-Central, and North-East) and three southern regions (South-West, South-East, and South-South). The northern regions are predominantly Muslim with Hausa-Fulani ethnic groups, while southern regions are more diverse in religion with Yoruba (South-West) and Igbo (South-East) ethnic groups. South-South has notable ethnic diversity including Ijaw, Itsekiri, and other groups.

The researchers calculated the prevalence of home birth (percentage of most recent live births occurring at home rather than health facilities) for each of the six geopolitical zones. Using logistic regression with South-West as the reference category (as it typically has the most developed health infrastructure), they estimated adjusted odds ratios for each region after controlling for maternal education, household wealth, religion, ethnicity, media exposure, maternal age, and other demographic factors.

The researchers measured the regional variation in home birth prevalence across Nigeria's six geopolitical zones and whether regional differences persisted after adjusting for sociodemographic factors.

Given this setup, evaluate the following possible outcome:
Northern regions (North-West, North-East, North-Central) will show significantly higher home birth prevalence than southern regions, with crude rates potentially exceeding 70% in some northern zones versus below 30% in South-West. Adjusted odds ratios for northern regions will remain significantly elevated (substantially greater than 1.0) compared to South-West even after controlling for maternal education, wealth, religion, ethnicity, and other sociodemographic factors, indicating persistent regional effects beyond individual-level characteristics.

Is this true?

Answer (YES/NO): NO